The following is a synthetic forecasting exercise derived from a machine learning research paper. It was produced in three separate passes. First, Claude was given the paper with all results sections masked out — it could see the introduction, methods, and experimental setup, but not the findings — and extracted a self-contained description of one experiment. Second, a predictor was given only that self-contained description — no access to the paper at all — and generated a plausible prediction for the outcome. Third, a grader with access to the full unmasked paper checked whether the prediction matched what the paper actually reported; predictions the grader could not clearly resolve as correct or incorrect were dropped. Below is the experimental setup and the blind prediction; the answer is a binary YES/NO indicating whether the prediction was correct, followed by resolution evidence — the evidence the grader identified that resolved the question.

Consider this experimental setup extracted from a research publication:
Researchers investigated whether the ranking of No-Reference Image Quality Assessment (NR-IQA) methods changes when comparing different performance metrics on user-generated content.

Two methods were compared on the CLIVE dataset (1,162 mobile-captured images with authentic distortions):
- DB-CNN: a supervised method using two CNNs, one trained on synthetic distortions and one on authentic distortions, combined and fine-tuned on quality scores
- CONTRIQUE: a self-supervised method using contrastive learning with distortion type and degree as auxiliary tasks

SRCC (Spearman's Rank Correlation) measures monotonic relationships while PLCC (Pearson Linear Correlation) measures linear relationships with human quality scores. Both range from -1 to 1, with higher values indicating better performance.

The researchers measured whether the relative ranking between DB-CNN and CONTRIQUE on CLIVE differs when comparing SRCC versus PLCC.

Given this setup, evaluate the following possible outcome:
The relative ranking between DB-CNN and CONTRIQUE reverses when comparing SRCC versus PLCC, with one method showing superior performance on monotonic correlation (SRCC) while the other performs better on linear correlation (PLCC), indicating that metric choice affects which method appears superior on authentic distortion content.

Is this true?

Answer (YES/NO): NO